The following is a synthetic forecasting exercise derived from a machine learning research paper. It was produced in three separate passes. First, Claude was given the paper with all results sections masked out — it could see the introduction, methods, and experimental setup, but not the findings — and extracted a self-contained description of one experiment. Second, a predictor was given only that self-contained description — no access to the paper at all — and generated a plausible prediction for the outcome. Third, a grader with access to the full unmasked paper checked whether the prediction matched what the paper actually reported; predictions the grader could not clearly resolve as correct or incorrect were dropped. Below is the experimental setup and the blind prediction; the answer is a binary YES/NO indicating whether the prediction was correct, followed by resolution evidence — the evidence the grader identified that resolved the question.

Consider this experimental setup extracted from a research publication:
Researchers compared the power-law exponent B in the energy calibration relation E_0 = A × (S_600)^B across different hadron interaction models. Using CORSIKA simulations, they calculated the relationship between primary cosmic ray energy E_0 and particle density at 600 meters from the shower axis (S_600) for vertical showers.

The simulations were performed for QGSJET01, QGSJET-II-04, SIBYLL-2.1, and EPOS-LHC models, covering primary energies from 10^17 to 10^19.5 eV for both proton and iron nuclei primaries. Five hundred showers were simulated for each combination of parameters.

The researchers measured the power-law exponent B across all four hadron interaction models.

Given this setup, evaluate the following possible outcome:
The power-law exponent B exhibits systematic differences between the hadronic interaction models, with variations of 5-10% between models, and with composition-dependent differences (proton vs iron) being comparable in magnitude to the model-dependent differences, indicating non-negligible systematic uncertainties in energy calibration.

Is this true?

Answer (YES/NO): NO